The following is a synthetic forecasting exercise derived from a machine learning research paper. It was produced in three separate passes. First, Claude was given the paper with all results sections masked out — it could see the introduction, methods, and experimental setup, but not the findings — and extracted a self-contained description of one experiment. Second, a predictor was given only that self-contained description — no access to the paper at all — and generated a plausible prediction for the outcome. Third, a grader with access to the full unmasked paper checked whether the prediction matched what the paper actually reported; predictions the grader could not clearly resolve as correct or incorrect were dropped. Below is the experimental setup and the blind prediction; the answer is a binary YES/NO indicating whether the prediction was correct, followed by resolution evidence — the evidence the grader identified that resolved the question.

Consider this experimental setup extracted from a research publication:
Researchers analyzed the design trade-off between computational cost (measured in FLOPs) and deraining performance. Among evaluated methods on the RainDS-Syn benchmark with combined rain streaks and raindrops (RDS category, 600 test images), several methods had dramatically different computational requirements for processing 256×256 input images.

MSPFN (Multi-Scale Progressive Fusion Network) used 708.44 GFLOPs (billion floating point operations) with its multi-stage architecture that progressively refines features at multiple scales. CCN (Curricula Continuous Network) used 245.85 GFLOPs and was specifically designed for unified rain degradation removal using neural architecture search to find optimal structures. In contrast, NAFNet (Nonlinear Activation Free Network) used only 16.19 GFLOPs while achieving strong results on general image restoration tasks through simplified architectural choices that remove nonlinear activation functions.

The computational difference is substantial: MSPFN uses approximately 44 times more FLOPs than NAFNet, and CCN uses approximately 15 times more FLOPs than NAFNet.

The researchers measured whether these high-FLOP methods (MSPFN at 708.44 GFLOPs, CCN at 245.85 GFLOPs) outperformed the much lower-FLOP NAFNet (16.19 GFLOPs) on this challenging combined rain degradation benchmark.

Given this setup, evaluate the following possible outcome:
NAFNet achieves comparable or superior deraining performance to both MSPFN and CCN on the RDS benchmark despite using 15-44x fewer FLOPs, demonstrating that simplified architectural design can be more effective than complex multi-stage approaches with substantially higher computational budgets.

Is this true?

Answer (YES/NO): YES